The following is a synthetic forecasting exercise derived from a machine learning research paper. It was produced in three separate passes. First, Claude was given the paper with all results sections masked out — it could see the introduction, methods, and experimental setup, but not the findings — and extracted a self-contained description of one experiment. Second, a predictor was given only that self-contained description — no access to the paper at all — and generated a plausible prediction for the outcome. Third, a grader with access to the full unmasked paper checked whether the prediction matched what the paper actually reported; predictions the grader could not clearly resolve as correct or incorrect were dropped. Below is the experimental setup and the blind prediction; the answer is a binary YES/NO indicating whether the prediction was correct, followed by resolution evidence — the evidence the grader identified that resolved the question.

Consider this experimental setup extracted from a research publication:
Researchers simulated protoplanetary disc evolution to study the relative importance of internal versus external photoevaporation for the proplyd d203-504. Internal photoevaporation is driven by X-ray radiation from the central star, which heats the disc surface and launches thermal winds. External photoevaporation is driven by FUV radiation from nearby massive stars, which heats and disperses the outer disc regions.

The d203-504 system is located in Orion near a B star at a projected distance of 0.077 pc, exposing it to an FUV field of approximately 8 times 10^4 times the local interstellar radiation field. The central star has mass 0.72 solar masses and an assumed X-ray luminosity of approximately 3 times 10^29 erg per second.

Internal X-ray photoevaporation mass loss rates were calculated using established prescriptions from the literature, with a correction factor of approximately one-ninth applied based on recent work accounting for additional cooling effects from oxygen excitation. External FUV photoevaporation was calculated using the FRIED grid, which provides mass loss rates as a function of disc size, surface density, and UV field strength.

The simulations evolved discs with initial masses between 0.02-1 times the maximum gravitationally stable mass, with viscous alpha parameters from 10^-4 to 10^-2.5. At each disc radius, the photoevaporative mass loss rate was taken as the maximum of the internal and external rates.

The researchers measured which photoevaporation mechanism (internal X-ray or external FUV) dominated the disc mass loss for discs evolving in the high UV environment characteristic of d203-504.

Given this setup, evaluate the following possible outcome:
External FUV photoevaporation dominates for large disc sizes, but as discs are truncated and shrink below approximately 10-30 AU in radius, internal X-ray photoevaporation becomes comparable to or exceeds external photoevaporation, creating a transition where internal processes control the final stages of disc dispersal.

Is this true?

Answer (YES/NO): NO